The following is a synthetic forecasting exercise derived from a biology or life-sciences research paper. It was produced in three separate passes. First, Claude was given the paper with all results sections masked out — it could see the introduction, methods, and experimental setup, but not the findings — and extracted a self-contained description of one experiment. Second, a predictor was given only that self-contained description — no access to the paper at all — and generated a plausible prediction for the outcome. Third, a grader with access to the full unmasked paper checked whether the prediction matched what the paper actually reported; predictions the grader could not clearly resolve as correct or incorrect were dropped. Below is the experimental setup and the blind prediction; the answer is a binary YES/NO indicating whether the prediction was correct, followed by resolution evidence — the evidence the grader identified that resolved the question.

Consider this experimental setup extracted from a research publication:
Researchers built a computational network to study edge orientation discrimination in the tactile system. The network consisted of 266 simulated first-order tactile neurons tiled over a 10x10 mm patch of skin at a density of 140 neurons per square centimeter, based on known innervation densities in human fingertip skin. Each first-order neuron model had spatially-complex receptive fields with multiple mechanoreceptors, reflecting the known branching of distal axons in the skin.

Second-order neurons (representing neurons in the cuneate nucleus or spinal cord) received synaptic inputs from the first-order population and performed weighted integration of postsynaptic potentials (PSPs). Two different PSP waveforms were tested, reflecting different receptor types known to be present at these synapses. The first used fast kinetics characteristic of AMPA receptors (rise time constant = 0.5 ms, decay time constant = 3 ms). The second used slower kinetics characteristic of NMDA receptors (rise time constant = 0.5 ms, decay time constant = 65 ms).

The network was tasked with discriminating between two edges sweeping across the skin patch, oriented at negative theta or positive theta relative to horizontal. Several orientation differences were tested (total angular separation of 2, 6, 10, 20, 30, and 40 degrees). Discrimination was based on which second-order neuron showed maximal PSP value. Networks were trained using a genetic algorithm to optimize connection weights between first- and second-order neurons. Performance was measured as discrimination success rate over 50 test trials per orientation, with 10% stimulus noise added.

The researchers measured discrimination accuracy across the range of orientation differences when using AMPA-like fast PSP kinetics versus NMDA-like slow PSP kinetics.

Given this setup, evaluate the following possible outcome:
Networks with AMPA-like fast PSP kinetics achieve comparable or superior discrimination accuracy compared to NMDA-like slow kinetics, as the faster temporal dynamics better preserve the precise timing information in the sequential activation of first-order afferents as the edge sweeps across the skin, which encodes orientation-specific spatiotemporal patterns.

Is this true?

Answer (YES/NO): NO